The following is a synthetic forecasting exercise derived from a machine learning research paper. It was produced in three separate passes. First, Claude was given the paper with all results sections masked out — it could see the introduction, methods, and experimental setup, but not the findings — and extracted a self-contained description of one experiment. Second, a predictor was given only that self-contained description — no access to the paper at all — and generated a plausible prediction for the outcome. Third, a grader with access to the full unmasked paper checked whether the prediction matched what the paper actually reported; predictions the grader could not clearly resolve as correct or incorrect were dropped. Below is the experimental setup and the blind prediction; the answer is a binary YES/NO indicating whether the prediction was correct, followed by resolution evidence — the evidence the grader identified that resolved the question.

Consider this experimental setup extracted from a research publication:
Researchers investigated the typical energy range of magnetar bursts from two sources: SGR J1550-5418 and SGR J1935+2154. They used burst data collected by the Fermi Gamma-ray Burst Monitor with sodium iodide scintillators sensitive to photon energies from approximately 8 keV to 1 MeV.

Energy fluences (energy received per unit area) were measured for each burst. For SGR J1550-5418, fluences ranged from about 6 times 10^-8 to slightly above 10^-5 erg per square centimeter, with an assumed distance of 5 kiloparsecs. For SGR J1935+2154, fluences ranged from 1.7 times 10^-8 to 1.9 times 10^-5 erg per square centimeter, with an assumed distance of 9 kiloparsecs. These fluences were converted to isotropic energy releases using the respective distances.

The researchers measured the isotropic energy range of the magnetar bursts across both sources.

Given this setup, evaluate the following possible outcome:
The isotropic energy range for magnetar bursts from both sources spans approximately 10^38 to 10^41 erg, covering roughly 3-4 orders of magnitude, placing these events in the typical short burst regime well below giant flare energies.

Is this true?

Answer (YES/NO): NO